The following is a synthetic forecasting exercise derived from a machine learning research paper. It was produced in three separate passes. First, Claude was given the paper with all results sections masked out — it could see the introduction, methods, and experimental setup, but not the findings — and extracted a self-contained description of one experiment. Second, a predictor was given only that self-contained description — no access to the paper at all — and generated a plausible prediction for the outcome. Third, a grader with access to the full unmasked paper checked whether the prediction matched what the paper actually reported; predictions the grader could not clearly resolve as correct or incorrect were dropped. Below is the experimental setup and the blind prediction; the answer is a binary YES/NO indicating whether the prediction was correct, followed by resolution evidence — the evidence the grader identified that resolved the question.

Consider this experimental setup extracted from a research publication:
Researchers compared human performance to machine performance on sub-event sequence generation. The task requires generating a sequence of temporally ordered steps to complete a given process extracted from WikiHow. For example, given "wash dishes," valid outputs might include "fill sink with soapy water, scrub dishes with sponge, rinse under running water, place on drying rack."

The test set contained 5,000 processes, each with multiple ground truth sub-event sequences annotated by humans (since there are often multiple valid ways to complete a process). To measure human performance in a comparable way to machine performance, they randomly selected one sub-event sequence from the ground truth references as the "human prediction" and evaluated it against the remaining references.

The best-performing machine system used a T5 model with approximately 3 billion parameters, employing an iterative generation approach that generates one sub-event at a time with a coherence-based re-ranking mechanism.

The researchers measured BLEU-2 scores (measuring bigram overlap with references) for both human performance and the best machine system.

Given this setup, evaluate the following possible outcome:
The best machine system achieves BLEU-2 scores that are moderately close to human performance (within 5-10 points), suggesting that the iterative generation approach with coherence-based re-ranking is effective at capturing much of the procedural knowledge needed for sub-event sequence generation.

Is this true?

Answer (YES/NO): NO